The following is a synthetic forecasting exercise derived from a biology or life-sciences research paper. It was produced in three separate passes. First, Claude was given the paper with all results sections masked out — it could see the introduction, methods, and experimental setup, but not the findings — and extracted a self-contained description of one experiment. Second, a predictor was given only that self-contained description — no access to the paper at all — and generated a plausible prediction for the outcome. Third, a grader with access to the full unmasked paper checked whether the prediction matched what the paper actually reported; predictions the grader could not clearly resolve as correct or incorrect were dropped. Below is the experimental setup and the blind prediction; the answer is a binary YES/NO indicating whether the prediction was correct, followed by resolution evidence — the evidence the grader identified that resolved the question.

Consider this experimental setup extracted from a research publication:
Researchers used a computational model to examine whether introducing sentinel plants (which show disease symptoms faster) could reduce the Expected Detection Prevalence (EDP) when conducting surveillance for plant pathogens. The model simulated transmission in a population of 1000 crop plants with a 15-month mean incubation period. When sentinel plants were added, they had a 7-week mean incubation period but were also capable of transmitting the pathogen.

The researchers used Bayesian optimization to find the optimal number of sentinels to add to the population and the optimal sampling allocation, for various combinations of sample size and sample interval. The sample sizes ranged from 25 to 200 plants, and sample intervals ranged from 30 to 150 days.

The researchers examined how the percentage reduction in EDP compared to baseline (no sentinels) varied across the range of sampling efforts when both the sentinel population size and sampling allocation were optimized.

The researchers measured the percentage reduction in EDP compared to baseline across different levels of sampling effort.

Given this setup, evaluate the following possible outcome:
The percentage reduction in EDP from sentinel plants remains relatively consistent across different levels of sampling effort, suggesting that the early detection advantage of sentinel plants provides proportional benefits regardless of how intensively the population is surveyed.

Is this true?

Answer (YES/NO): NO